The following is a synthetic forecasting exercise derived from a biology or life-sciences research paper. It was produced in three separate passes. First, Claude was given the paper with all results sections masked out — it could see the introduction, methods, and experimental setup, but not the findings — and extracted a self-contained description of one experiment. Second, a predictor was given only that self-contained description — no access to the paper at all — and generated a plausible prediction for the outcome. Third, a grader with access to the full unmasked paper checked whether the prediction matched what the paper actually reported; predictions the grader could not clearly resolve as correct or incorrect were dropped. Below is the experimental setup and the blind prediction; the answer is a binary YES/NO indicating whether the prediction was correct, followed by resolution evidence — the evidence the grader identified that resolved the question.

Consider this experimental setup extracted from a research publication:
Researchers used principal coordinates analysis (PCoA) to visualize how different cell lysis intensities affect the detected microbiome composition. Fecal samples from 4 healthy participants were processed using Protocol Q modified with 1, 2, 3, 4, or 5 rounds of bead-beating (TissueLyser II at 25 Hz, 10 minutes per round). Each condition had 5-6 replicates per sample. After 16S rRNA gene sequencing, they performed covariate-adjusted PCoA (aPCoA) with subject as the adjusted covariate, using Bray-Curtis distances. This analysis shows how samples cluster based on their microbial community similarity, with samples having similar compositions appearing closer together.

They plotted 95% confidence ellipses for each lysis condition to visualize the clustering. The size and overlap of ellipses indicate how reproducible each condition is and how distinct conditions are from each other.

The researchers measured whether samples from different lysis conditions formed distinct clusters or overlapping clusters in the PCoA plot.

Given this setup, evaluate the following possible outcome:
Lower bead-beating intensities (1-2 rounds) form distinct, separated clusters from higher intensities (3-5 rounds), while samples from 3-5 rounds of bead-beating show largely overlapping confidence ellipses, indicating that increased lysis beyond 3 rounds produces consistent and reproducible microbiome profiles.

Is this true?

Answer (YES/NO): NO